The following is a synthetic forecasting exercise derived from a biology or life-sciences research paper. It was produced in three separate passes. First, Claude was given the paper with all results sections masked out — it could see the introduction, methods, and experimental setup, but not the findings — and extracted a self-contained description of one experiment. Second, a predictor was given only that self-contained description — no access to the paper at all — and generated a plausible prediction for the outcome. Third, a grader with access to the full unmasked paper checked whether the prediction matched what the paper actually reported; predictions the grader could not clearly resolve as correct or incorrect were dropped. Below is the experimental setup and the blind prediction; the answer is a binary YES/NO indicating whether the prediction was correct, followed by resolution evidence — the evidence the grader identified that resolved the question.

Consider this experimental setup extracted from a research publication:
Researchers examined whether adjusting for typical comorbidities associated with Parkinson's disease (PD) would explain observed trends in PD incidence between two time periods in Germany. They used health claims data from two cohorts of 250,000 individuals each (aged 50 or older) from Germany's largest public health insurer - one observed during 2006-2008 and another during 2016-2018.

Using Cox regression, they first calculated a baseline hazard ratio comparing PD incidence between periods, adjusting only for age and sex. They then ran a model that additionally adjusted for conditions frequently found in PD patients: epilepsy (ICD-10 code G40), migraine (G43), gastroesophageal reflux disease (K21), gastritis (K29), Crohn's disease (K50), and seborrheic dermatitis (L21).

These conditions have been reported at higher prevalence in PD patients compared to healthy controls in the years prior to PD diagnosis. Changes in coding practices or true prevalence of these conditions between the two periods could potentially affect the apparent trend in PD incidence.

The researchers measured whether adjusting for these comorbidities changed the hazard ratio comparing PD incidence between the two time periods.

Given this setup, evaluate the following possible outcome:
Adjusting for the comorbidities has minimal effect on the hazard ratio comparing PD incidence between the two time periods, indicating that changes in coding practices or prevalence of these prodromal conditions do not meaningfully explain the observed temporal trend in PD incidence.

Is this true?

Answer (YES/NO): YES